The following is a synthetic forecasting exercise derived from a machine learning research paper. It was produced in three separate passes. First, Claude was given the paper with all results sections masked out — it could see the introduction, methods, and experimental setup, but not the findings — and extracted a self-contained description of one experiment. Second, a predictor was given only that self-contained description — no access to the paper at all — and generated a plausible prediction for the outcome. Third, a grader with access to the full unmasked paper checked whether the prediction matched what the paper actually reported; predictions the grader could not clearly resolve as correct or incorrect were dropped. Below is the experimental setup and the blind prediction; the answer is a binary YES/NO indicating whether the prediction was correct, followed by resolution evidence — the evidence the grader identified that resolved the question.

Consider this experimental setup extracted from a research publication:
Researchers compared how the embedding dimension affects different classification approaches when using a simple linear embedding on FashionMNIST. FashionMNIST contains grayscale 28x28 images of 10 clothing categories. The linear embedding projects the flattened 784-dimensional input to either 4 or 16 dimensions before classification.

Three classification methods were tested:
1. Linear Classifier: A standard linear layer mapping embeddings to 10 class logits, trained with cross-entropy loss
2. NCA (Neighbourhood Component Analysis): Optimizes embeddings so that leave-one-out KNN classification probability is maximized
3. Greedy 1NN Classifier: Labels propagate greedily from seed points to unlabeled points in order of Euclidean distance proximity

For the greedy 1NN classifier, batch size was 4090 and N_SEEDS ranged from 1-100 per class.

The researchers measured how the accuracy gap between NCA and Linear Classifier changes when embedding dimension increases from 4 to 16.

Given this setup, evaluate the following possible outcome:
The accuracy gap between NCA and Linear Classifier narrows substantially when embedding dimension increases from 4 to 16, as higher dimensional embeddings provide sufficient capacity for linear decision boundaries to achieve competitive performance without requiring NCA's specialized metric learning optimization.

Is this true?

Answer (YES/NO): YES